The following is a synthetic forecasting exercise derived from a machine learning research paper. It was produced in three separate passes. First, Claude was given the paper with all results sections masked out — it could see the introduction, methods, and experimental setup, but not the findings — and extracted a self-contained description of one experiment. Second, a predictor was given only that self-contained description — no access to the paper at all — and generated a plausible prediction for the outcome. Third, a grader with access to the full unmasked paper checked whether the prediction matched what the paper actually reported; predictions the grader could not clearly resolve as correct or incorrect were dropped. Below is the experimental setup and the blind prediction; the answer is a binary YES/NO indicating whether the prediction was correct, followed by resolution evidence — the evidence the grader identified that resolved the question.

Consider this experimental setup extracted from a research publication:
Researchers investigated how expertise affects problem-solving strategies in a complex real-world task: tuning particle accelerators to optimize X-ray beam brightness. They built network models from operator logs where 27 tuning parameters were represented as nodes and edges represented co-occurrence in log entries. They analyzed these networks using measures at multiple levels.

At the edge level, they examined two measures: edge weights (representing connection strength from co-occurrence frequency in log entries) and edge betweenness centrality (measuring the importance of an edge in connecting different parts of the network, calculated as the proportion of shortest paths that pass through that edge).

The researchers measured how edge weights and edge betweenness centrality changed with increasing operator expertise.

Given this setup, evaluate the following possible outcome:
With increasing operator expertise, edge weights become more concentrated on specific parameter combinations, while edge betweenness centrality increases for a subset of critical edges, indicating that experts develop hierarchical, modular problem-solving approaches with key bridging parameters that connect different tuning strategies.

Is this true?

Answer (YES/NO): NO